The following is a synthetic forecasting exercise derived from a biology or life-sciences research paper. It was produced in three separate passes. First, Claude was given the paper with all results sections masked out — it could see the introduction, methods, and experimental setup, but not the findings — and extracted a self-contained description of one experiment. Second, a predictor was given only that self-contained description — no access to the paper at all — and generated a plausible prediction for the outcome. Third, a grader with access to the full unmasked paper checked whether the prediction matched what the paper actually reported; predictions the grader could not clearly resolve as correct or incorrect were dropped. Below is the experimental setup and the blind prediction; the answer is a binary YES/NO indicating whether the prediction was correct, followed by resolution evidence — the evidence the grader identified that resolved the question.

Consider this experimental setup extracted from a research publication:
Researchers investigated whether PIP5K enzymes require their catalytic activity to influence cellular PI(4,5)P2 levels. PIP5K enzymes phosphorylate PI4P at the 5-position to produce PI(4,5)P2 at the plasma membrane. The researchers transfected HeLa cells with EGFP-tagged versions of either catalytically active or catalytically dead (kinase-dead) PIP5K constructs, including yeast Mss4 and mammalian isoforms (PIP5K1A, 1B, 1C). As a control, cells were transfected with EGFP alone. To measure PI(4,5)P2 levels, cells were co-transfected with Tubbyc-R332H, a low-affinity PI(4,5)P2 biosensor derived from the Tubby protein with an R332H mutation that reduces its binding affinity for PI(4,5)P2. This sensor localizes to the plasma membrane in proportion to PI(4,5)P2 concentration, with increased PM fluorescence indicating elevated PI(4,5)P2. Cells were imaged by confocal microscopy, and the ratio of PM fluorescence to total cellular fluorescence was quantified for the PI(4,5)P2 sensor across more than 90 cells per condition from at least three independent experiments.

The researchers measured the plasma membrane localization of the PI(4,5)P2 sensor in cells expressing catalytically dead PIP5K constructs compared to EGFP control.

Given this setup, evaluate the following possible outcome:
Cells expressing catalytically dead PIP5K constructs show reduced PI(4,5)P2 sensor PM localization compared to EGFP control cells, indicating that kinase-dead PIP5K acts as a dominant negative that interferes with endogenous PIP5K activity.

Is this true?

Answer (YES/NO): NO